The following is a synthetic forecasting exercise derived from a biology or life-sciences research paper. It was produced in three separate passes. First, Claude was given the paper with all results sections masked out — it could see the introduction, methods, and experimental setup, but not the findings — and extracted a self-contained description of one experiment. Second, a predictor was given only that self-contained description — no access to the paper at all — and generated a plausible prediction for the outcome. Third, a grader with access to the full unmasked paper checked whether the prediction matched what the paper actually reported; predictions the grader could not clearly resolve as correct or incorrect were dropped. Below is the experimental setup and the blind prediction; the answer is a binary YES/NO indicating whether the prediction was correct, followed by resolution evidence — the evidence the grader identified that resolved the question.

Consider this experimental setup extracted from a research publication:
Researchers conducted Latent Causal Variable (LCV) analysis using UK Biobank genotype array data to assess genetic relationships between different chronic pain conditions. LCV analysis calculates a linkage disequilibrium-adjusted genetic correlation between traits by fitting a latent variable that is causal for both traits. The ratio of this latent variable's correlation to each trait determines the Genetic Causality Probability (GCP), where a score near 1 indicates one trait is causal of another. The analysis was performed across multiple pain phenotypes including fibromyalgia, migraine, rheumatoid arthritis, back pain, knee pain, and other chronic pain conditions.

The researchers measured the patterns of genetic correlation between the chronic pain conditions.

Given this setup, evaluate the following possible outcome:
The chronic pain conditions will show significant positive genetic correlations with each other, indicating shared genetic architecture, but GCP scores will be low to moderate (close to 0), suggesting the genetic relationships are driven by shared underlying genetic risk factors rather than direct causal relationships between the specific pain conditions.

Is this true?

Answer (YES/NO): NO